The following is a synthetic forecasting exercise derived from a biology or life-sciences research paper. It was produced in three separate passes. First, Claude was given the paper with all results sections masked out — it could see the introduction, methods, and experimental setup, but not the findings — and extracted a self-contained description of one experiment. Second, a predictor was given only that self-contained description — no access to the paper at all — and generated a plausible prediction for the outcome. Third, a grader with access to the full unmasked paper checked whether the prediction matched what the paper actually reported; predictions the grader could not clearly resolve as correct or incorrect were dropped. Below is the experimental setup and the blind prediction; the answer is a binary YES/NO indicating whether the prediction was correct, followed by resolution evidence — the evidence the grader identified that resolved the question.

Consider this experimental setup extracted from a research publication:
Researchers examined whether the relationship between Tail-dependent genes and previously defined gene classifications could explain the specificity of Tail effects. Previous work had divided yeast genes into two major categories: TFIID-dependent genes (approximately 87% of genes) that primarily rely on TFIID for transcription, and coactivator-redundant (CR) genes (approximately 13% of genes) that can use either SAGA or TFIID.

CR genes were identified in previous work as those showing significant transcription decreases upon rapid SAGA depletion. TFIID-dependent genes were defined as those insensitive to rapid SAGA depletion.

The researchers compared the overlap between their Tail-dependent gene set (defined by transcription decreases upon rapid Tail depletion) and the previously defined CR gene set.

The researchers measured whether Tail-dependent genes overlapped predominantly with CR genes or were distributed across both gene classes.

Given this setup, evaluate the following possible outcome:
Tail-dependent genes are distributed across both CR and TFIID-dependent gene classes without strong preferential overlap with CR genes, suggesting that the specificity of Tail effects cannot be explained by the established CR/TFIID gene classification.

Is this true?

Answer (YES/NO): NO